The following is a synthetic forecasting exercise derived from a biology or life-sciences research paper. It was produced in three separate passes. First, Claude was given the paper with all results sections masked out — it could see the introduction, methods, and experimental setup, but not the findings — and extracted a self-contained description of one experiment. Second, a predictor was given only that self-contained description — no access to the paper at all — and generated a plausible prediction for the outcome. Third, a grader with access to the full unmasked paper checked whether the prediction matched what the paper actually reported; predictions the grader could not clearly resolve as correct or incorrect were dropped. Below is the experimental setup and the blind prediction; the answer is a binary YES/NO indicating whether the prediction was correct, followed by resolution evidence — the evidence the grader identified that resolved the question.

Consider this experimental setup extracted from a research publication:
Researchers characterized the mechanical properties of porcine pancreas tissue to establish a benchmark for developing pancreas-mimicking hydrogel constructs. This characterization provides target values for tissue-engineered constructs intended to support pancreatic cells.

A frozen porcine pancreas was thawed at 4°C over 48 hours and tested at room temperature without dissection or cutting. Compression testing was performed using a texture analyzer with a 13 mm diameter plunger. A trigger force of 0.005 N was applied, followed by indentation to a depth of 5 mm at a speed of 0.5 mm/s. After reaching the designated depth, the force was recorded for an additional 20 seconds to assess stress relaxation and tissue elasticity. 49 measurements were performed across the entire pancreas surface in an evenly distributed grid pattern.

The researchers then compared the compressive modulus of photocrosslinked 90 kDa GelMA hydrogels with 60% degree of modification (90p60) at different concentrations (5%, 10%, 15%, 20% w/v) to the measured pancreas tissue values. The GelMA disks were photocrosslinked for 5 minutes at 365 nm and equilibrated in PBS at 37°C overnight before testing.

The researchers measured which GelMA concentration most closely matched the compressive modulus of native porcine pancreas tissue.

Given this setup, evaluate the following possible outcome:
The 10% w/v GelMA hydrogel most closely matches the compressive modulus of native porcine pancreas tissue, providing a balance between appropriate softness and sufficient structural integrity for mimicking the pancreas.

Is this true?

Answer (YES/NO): NO